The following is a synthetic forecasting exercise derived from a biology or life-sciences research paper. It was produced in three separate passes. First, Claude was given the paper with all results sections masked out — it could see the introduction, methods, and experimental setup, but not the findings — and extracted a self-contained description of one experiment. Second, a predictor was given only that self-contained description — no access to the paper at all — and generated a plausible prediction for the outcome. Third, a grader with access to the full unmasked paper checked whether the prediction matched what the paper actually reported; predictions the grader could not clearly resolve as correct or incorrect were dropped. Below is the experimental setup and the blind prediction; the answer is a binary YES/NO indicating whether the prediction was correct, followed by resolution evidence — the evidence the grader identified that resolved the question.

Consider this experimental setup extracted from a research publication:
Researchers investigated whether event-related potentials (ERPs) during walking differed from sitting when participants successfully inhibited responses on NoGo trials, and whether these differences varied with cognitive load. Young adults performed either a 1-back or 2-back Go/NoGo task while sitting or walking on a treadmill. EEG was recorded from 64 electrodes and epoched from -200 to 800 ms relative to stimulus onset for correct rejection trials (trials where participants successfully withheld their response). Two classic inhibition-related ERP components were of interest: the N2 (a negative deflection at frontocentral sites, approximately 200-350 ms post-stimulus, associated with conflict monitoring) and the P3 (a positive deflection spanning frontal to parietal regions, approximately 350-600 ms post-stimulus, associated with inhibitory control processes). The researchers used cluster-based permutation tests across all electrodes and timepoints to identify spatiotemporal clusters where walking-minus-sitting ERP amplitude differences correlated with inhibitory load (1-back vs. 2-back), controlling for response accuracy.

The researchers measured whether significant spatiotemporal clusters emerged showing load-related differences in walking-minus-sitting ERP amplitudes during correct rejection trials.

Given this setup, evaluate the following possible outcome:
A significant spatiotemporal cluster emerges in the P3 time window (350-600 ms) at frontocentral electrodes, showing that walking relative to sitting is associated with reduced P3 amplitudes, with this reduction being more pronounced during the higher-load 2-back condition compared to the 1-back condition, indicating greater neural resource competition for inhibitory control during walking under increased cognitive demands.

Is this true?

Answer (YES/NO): NO